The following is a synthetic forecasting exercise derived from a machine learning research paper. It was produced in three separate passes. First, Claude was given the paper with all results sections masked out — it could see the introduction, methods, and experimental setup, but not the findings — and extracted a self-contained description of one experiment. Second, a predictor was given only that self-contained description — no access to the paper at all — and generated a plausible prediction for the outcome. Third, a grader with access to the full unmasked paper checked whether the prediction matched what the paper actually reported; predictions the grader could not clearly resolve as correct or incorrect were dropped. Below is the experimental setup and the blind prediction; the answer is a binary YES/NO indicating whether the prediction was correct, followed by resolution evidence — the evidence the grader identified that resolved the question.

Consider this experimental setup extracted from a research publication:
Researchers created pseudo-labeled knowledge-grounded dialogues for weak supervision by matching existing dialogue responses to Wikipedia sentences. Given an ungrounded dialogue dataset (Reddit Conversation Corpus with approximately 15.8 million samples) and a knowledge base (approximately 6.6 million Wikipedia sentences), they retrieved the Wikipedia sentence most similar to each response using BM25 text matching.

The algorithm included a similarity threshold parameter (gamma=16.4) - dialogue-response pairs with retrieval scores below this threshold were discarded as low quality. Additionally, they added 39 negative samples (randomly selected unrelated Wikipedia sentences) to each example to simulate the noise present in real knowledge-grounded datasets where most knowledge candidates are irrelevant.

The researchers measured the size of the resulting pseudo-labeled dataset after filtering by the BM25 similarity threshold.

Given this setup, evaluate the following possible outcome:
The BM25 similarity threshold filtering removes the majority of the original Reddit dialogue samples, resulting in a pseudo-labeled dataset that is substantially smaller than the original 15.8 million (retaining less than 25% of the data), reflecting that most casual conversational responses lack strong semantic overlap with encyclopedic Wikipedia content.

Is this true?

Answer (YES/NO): YES